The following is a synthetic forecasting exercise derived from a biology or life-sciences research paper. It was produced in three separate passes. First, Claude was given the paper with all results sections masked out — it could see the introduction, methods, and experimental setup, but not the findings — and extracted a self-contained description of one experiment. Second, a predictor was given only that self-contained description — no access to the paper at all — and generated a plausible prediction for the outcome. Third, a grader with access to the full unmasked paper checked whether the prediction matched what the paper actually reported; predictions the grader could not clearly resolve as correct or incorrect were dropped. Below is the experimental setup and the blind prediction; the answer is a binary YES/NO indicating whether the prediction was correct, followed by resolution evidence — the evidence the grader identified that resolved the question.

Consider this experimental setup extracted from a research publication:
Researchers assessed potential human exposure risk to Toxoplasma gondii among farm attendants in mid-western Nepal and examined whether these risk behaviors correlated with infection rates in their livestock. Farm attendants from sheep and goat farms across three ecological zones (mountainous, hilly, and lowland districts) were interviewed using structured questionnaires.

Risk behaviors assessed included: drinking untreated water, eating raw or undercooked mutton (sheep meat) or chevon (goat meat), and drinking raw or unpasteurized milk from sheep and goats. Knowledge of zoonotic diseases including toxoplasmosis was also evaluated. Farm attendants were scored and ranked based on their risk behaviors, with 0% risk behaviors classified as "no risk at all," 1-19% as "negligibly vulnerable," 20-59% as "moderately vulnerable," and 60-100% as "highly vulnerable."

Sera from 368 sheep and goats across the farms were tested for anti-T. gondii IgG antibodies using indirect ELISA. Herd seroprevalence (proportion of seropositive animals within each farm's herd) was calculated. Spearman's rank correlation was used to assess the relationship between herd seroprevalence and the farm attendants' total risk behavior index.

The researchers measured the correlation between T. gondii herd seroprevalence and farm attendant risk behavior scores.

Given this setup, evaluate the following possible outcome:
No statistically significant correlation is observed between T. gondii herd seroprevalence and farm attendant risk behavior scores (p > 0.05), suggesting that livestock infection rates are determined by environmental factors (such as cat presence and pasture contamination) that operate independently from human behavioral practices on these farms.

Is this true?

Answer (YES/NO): NO